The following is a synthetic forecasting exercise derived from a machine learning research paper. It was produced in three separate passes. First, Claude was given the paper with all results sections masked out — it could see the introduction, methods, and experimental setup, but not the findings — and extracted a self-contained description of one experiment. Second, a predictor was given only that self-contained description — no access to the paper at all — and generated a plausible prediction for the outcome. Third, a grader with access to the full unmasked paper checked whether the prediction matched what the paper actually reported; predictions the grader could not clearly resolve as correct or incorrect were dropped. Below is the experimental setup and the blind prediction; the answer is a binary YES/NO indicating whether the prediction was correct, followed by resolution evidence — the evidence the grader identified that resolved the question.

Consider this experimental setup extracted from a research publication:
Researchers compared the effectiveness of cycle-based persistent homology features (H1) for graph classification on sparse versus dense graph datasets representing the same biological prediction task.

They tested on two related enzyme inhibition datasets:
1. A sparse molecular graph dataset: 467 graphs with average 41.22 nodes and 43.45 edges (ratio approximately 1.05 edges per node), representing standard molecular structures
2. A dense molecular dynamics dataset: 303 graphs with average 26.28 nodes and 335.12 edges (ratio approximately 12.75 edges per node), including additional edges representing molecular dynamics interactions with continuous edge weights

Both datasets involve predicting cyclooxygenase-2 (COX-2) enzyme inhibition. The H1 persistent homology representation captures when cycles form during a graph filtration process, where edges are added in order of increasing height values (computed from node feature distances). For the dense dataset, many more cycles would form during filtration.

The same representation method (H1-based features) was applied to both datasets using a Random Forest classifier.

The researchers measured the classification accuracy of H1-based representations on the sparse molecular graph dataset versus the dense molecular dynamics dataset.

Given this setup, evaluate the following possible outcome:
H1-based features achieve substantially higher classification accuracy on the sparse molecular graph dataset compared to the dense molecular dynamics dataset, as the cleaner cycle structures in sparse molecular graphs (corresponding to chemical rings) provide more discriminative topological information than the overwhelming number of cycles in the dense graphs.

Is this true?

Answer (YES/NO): YES